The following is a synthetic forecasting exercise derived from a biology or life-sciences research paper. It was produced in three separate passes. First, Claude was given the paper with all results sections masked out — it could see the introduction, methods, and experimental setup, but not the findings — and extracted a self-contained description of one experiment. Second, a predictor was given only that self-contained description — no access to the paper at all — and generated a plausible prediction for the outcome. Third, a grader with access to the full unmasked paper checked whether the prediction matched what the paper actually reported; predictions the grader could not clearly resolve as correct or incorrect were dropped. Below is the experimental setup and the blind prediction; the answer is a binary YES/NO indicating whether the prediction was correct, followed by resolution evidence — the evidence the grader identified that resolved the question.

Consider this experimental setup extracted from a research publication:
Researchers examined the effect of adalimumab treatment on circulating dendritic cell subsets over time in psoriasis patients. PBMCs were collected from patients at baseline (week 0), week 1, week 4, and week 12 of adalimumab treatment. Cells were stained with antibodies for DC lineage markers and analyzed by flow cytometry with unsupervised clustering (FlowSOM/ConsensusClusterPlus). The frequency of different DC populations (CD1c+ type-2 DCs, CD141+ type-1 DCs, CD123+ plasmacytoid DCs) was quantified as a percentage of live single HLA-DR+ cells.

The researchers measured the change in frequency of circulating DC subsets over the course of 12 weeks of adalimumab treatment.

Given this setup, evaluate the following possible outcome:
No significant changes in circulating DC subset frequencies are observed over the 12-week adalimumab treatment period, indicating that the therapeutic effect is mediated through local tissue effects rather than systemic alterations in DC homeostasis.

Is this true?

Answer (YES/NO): NO